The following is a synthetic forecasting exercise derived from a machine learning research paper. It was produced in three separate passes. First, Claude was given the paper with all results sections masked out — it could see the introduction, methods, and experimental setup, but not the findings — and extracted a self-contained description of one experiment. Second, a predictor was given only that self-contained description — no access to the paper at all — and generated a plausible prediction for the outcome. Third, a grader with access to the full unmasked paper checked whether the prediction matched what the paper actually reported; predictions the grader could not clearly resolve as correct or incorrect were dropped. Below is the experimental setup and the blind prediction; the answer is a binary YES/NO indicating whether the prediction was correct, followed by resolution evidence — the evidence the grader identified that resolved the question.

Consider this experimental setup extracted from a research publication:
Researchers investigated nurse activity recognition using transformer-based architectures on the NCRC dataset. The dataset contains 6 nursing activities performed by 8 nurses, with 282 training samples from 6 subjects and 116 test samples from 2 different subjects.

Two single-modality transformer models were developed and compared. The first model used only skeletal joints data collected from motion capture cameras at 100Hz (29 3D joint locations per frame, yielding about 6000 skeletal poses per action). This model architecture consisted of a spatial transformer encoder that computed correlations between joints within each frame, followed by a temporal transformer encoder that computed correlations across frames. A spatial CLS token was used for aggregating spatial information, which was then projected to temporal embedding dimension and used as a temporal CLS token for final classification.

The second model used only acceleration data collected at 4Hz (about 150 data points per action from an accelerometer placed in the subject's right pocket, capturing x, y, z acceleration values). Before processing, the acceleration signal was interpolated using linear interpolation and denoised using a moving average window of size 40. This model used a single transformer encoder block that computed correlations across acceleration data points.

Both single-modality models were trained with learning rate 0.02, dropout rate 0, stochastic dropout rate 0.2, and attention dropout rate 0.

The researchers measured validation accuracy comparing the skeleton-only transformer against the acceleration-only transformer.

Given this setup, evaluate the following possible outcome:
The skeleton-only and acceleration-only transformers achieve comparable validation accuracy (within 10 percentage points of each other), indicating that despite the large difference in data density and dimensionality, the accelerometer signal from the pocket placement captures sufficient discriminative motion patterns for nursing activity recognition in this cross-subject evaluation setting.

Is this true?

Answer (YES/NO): NO